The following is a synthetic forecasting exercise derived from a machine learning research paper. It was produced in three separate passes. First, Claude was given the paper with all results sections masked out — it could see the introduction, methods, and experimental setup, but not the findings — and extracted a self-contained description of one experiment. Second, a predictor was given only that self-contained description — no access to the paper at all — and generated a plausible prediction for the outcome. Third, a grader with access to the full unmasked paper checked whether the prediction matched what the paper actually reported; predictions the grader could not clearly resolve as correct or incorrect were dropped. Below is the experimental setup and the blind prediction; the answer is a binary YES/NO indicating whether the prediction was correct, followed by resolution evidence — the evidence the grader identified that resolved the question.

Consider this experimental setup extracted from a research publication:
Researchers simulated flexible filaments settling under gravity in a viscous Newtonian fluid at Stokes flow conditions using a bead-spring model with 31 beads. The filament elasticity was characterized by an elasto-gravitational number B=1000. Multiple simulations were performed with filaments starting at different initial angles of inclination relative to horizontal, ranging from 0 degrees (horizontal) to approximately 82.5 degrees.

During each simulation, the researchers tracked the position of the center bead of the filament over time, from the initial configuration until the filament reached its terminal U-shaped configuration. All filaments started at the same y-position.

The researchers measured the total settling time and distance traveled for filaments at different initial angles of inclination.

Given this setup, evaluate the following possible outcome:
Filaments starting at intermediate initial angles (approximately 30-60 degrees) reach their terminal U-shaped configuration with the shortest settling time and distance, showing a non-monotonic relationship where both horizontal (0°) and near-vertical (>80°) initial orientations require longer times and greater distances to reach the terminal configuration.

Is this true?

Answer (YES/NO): NO